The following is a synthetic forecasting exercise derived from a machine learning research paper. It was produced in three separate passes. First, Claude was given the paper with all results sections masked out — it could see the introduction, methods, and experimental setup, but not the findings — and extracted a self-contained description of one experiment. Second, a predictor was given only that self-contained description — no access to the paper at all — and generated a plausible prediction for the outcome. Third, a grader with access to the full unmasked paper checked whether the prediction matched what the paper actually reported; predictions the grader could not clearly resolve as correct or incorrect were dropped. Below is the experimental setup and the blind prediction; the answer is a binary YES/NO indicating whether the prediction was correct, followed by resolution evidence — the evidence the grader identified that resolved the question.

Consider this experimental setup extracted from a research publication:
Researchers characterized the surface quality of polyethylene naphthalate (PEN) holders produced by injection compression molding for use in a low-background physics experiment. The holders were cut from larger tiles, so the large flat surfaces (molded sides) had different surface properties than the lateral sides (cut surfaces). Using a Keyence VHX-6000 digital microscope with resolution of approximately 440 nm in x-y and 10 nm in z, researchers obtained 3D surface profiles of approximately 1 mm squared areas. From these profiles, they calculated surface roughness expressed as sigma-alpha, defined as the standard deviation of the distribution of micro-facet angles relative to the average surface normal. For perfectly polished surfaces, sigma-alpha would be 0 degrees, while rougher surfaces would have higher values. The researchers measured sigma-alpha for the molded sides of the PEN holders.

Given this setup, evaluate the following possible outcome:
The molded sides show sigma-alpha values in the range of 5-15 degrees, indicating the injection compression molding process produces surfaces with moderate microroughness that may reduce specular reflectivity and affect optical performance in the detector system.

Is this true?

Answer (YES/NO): NO